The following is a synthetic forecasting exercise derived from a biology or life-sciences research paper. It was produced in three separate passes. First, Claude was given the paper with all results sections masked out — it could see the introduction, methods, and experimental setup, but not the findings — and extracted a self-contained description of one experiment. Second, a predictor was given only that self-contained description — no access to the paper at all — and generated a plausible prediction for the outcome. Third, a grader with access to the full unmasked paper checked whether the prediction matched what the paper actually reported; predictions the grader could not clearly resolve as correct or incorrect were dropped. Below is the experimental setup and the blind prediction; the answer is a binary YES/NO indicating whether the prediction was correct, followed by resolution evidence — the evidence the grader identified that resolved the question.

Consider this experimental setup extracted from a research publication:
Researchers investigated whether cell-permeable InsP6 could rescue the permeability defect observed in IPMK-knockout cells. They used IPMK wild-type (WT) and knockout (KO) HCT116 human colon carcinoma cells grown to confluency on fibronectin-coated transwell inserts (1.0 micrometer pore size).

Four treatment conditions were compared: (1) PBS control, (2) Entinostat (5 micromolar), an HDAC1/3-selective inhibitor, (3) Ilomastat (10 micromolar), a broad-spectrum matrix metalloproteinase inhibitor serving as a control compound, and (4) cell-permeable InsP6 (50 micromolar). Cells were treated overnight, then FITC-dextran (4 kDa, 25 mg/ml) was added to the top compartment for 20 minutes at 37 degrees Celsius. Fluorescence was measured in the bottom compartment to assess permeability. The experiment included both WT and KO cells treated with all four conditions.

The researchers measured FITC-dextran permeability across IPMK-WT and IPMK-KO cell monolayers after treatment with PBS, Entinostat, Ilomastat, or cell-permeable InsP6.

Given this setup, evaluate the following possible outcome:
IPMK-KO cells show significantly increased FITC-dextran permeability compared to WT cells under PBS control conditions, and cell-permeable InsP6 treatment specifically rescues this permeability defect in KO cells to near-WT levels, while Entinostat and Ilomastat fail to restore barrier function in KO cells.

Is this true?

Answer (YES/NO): NO